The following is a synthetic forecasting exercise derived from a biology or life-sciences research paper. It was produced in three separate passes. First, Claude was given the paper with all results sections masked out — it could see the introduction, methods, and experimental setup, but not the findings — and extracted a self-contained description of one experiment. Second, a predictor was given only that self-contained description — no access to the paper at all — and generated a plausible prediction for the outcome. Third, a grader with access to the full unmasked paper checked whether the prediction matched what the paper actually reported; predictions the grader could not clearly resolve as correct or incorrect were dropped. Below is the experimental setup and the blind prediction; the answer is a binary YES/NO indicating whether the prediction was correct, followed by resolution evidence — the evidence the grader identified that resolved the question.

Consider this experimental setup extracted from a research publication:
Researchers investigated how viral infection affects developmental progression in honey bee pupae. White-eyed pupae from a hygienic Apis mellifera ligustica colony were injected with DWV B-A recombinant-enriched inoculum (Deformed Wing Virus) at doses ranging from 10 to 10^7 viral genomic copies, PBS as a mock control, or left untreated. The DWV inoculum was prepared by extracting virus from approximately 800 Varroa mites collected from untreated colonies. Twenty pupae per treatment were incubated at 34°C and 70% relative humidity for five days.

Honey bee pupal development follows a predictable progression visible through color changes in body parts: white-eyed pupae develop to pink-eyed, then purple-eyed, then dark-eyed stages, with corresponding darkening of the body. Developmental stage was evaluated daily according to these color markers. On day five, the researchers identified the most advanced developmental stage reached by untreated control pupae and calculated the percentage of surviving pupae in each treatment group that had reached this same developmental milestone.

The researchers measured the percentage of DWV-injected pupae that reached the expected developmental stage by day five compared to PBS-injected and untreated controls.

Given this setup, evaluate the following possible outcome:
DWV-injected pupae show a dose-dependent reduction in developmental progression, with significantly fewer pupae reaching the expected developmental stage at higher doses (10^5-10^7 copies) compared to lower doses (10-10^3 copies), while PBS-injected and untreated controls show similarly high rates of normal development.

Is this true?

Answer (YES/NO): NO